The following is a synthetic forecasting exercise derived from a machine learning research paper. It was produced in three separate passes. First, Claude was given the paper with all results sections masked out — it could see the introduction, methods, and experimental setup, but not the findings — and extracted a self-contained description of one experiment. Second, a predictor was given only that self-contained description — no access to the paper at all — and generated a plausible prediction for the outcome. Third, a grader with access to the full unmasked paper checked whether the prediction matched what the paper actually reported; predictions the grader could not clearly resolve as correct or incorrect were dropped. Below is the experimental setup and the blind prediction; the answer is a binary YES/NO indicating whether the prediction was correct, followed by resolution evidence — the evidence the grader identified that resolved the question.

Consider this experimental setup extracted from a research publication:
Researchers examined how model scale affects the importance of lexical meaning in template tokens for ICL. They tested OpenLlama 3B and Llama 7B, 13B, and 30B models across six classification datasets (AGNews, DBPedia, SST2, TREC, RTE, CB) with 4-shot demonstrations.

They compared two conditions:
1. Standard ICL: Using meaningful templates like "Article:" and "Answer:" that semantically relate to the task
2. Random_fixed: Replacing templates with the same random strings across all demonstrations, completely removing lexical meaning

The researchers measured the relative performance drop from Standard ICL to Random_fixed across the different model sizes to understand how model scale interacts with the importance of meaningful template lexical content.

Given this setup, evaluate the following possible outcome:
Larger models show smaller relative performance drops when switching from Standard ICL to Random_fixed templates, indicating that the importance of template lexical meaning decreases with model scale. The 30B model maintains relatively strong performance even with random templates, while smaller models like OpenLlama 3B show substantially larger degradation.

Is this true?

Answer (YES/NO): NO